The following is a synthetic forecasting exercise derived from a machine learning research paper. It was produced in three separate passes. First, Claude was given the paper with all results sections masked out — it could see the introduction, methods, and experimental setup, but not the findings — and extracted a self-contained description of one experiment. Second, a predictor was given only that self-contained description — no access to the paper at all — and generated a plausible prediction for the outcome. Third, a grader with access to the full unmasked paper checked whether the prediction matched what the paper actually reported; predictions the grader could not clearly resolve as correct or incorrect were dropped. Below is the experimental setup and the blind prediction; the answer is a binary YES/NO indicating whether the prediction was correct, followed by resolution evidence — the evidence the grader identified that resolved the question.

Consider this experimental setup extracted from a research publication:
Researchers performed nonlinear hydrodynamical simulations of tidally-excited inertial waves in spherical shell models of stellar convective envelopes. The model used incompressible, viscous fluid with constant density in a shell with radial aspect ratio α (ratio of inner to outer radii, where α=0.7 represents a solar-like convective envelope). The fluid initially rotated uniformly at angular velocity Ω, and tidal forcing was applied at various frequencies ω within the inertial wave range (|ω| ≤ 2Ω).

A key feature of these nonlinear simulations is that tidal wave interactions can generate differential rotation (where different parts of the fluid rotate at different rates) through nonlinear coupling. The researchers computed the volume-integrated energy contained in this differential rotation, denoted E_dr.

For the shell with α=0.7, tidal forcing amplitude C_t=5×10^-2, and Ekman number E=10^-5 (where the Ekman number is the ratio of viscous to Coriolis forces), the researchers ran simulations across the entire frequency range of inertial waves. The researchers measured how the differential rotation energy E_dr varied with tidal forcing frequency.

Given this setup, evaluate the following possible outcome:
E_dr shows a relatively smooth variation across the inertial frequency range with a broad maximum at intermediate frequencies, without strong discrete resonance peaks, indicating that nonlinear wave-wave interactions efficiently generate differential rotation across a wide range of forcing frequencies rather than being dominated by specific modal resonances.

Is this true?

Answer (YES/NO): NO